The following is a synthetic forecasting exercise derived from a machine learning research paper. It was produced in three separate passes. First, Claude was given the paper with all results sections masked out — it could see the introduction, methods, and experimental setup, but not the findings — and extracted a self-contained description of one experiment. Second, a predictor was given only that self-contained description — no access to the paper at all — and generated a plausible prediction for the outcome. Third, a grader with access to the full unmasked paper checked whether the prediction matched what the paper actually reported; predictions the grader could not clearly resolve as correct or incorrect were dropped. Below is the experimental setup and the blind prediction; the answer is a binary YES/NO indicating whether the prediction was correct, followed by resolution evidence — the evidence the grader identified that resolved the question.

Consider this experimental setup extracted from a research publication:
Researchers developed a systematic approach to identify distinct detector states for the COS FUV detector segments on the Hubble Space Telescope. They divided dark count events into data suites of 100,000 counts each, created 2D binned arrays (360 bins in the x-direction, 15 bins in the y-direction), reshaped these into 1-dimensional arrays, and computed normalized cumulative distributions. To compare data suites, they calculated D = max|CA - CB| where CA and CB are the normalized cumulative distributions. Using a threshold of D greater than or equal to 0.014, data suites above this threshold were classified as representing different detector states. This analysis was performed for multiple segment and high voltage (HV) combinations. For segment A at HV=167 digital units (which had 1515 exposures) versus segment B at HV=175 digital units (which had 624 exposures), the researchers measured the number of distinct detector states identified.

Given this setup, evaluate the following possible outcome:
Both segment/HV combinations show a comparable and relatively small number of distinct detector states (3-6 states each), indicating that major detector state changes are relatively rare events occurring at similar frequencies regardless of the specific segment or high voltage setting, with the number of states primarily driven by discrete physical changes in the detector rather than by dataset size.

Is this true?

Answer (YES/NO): NO